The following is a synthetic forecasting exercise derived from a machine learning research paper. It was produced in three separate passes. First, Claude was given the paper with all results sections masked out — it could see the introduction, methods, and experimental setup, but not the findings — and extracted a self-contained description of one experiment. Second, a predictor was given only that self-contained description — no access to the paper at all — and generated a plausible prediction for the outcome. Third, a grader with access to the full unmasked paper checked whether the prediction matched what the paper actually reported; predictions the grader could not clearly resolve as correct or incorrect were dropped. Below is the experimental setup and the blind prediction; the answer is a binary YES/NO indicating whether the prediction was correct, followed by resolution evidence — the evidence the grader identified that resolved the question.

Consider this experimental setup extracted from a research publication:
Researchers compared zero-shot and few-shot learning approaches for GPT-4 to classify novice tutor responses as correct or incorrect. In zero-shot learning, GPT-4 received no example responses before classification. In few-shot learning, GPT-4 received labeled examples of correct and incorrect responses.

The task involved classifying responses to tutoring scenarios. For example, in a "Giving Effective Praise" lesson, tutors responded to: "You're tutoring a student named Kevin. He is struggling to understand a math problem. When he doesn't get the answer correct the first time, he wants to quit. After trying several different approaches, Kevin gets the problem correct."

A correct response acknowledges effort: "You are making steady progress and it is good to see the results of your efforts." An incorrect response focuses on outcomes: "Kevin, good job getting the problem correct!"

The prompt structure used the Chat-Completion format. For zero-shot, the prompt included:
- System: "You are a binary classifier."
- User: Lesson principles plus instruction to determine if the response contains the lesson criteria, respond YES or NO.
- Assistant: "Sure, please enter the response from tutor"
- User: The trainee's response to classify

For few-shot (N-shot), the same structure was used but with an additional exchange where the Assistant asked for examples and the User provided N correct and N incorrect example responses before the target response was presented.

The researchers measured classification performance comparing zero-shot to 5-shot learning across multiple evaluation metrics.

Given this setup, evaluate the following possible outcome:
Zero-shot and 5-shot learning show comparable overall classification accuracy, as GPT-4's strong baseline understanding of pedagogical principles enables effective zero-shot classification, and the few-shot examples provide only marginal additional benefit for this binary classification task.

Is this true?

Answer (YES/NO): NO